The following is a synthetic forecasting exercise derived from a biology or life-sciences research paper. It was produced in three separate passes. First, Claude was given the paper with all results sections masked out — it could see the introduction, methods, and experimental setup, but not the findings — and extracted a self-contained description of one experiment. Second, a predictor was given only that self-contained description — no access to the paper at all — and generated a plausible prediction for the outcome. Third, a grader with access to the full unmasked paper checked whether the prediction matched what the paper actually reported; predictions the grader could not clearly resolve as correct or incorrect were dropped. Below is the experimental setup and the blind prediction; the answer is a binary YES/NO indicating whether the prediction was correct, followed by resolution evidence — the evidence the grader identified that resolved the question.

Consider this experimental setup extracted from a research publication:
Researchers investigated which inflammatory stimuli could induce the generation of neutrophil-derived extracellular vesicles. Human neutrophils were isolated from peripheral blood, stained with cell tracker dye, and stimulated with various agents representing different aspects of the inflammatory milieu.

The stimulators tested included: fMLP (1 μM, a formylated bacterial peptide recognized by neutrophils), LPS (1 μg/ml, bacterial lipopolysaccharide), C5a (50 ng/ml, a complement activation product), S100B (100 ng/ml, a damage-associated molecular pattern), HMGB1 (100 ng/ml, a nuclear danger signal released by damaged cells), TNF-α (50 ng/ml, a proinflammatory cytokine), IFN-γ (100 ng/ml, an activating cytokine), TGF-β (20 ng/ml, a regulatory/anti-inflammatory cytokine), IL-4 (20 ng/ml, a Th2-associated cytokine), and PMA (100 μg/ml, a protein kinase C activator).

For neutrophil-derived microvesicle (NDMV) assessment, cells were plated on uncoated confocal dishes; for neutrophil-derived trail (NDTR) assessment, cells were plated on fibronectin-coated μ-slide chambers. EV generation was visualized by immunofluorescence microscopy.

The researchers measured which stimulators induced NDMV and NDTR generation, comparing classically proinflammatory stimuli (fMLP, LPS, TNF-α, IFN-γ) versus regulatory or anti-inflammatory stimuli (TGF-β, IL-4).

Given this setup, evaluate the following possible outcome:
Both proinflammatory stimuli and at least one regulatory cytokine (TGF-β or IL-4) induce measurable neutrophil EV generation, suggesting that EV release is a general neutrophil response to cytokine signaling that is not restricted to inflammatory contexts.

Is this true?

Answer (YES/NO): YES